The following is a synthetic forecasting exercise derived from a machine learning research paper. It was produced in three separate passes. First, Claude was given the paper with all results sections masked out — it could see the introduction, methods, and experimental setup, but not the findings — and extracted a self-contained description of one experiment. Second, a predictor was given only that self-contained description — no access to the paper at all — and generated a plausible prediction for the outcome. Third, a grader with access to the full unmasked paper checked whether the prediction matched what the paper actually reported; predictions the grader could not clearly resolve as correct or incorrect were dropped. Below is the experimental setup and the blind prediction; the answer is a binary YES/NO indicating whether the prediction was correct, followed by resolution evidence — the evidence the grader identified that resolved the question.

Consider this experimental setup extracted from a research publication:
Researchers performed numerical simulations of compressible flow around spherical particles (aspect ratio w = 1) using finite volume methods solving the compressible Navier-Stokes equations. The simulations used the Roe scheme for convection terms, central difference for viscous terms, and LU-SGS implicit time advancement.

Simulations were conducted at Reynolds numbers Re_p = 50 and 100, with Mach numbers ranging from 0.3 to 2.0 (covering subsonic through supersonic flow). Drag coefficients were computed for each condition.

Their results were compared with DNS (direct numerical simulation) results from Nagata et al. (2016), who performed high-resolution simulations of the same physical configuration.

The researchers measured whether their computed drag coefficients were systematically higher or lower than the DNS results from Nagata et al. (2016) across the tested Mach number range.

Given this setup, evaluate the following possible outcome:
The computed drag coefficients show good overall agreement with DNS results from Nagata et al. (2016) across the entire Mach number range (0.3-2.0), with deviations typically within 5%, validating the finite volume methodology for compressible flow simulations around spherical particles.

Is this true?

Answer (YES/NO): YES